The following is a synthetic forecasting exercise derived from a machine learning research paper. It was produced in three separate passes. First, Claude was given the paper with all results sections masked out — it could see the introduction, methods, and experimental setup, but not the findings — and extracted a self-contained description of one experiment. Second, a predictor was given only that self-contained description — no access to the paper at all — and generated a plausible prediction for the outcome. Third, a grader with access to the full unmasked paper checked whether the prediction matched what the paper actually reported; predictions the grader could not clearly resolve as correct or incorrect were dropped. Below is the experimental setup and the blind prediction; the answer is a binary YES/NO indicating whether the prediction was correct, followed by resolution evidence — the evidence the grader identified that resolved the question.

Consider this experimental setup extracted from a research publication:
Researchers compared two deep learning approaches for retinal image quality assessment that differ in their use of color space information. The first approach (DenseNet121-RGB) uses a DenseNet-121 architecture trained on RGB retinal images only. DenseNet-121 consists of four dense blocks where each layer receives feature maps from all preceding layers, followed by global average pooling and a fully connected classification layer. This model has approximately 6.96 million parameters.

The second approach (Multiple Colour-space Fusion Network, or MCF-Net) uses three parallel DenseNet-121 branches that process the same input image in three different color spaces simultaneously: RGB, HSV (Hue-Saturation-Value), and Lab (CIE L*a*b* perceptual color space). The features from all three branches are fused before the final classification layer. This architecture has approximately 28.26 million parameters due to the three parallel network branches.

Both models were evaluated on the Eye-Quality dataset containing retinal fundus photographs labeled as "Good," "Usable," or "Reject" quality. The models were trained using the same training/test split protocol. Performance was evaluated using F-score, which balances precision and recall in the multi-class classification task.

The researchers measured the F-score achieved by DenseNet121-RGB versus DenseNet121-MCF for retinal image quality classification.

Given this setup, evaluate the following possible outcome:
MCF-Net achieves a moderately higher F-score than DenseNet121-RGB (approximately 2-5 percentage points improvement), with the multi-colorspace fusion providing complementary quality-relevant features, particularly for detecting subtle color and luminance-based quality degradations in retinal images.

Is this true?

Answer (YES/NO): YES